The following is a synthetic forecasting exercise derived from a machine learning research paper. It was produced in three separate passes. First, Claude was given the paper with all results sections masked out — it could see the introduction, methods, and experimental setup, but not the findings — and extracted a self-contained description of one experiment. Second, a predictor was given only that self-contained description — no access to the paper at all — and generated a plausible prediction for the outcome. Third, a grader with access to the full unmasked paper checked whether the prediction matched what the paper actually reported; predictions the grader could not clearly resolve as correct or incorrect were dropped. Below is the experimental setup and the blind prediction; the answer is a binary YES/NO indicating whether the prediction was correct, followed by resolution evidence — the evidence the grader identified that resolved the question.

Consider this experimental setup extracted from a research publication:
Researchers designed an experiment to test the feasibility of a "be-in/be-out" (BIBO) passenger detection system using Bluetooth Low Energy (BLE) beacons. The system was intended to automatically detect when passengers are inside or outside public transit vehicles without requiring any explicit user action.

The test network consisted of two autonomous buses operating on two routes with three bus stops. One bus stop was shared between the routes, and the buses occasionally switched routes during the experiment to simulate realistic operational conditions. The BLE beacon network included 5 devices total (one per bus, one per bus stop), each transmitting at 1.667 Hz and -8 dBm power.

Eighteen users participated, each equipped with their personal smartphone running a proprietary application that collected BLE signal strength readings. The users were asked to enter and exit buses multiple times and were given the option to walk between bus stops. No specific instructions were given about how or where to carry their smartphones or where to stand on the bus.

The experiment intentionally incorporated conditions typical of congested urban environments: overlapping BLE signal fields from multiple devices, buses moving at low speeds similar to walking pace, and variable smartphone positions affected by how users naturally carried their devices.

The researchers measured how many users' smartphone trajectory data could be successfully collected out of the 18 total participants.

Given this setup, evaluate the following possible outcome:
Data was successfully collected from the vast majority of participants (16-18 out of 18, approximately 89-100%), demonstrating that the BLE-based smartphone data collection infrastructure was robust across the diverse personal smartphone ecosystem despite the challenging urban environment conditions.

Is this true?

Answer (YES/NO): NO